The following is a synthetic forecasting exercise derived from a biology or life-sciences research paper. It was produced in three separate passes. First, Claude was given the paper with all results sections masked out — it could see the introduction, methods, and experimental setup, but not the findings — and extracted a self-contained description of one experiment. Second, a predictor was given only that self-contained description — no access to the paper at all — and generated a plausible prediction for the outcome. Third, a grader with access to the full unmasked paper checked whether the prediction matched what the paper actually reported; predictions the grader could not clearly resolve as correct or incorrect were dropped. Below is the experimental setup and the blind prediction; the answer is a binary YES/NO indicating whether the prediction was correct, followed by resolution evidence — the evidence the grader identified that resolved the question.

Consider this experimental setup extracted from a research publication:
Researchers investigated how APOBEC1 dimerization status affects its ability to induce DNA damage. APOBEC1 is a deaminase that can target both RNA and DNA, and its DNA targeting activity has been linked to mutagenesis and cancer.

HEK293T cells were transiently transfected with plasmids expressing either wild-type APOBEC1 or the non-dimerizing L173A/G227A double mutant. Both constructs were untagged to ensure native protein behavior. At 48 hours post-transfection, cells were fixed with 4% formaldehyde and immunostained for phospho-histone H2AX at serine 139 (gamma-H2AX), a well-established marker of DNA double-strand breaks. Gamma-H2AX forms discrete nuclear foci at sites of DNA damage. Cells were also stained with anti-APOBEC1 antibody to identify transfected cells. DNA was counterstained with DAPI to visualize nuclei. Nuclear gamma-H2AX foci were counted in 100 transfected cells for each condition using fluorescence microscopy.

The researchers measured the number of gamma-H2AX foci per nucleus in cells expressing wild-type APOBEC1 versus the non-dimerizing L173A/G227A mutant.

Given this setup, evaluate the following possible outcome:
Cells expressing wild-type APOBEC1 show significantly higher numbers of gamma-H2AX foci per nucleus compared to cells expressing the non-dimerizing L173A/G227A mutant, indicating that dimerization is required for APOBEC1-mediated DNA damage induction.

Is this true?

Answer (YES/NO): NO